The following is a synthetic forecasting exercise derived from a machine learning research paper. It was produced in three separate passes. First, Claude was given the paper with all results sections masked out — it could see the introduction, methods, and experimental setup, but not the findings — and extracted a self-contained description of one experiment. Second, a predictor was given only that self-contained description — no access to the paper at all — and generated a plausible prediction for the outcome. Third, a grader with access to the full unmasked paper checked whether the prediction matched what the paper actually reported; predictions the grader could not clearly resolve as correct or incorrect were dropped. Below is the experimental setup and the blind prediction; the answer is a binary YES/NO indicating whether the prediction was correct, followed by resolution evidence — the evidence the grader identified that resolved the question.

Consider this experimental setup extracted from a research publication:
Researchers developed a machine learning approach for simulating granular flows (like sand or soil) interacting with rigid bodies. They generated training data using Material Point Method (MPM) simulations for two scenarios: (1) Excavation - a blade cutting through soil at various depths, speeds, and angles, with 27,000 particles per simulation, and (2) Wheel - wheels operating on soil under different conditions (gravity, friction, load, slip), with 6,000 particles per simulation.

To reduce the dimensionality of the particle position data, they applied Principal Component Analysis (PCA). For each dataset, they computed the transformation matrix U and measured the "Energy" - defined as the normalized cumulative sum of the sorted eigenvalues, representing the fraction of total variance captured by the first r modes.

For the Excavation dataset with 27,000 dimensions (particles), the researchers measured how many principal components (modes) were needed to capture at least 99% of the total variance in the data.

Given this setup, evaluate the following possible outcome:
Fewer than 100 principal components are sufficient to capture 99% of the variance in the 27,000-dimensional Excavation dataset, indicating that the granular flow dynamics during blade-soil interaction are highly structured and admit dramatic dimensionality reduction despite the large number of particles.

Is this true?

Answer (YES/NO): YES